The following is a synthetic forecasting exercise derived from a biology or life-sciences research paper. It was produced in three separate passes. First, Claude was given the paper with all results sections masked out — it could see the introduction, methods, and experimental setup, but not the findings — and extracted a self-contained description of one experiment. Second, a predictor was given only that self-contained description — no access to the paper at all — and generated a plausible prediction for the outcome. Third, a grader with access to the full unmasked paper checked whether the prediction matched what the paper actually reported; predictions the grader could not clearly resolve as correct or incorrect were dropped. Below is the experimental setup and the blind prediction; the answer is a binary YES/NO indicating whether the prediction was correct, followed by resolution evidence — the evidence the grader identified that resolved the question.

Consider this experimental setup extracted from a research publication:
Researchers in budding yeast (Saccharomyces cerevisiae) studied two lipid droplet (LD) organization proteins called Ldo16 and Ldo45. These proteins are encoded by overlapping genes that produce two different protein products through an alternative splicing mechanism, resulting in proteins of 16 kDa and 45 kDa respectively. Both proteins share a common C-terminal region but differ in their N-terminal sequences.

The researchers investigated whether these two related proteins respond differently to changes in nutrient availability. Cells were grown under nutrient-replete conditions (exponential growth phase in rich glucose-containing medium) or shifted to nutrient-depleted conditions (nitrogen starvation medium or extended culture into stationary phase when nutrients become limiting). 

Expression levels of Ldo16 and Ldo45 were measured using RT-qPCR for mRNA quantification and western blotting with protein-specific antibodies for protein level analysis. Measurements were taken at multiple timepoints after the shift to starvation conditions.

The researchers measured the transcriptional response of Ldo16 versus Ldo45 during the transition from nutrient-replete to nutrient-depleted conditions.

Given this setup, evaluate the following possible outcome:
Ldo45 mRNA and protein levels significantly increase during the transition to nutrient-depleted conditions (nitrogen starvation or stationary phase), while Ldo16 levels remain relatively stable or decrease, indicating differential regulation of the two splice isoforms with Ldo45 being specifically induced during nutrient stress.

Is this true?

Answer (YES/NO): NO